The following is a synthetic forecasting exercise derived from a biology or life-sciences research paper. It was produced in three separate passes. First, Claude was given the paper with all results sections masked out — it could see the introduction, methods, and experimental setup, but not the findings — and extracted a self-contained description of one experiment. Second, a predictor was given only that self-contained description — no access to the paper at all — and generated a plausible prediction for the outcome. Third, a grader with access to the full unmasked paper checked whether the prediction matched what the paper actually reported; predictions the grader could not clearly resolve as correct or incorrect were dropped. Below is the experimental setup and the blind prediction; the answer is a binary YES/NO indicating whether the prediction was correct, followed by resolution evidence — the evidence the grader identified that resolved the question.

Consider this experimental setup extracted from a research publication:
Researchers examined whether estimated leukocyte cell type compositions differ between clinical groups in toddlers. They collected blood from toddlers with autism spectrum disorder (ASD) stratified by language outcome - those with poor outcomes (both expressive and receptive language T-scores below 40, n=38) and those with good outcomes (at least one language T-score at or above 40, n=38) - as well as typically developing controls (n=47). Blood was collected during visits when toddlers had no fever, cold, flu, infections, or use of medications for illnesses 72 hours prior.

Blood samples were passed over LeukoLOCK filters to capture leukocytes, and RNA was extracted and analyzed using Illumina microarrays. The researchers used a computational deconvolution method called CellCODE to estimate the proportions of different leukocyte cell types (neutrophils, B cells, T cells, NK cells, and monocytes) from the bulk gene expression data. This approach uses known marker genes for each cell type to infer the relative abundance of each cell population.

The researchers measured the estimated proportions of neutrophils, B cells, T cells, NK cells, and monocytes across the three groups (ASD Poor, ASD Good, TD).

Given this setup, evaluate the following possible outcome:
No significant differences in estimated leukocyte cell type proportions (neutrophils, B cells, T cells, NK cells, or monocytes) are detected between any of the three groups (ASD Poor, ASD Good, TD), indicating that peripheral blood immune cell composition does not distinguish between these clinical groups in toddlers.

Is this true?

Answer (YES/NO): YES